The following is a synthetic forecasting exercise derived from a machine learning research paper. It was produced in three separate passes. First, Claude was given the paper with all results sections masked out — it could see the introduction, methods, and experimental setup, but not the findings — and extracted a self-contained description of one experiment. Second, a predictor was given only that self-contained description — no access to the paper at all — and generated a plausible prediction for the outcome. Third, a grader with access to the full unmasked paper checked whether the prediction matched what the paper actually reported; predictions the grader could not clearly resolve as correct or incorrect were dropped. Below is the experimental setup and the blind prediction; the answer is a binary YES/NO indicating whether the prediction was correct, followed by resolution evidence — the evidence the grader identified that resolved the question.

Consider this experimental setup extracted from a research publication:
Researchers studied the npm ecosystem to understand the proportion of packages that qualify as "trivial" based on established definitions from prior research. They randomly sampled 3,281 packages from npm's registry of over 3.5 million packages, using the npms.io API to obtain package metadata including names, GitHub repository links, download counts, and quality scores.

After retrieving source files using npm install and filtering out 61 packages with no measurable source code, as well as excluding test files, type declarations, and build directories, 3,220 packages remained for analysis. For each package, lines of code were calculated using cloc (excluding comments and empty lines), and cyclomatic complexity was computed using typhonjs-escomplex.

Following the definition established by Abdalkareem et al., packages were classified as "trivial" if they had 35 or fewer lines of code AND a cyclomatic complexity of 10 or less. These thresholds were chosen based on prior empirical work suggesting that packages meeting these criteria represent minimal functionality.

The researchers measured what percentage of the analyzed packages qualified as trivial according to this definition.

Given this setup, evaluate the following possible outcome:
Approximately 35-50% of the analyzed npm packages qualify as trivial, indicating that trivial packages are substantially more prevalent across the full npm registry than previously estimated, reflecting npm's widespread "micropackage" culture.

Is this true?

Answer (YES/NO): NO